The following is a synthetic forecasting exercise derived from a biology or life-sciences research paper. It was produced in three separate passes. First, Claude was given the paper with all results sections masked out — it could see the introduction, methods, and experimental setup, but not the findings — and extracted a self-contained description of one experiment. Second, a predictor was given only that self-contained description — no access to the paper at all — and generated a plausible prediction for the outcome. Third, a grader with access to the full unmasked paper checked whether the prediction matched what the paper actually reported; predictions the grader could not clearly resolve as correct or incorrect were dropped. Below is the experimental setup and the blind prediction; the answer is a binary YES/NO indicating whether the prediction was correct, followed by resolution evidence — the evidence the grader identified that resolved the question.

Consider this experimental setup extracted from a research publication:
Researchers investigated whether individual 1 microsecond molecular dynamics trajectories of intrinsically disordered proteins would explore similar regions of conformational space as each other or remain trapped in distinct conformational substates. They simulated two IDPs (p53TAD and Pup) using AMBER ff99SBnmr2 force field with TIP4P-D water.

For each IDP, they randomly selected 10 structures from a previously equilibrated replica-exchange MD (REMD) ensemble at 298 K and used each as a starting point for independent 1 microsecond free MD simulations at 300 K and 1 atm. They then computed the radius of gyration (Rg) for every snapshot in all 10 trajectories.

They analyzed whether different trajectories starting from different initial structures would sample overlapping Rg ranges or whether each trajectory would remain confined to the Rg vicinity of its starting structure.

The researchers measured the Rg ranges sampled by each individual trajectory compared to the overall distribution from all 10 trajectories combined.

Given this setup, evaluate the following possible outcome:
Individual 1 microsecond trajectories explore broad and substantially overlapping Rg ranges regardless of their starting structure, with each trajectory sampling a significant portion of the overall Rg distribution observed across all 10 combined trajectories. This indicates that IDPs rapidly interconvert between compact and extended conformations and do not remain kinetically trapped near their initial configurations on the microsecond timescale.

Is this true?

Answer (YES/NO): NO